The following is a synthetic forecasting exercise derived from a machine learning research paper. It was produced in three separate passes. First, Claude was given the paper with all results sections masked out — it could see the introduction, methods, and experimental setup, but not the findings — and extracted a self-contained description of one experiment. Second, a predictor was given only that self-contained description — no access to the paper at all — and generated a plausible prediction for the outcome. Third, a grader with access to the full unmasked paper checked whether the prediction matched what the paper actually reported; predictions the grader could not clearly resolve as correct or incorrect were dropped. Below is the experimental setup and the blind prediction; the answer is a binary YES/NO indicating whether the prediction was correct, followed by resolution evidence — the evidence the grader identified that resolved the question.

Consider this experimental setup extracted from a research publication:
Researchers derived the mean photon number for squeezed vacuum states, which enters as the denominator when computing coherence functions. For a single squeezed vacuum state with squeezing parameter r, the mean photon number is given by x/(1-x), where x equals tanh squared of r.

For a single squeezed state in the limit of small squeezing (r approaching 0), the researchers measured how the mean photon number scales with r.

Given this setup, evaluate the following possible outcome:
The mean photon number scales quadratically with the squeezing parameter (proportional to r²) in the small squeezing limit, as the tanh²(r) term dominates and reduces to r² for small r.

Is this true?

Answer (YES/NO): YES